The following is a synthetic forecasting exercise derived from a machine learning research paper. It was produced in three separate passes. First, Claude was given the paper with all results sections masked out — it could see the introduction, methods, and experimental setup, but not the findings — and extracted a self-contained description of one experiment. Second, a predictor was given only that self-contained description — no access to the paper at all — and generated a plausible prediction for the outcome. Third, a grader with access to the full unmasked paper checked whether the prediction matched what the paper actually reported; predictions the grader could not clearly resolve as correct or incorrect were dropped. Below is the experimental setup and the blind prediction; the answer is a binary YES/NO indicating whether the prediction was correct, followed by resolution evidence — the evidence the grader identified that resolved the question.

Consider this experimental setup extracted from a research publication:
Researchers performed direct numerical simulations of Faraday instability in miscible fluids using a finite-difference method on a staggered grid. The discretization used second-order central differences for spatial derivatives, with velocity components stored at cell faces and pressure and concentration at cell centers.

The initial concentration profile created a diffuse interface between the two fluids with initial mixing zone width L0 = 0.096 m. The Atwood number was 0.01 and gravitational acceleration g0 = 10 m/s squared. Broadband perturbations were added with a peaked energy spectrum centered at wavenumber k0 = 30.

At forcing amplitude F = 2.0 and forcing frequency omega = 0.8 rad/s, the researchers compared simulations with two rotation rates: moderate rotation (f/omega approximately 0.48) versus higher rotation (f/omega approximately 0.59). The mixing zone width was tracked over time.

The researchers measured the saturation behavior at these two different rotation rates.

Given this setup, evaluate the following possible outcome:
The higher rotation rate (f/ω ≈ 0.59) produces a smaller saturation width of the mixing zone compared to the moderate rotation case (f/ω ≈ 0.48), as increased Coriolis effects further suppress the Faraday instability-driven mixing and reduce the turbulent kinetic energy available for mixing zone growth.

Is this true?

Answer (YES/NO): NO